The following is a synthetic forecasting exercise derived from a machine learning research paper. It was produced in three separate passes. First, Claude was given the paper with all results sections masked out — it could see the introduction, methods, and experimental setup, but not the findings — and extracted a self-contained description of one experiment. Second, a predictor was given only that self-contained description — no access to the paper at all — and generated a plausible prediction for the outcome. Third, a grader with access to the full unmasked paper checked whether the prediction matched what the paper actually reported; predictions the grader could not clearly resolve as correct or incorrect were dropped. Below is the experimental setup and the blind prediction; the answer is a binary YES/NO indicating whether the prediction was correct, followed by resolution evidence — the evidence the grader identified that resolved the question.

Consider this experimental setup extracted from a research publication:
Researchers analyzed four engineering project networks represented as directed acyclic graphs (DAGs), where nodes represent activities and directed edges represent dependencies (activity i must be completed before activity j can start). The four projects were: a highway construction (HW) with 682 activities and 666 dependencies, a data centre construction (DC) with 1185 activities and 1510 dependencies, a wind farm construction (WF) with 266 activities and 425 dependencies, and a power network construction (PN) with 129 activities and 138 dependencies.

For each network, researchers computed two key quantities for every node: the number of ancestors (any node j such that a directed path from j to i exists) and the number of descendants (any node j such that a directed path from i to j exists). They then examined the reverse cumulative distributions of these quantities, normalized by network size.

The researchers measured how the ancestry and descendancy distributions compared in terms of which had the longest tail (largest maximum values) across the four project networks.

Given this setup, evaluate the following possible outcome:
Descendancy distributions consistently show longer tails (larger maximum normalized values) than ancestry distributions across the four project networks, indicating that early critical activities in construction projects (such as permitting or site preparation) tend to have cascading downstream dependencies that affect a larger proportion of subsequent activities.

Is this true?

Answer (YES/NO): YES